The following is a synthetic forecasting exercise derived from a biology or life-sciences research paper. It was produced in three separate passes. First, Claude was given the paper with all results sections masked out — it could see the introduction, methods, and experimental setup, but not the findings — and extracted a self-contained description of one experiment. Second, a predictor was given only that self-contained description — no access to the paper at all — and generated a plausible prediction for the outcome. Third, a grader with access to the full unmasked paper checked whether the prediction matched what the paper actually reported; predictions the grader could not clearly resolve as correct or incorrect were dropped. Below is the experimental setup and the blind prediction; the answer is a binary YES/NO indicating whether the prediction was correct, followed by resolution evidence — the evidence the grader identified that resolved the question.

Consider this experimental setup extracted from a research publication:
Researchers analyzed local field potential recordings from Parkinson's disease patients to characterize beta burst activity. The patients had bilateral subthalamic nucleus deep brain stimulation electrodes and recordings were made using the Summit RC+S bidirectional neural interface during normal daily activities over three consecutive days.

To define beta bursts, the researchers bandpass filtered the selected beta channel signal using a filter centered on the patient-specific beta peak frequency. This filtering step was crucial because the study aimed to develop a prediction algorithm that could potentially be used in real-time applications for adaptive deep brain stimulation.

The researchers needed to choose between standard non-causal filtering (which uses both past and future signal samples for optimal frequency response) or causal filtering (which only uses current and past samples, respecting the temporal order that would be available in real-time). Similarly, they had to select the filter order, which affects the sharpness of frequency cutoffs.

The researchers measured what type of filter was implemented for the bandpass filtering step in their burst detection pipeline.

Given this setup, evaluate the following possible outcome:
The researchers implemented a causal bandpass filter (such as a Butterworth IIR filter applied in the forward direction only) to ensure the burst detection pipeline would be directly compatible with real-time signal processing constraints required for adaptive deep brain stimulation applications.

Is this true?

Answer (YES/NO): YES